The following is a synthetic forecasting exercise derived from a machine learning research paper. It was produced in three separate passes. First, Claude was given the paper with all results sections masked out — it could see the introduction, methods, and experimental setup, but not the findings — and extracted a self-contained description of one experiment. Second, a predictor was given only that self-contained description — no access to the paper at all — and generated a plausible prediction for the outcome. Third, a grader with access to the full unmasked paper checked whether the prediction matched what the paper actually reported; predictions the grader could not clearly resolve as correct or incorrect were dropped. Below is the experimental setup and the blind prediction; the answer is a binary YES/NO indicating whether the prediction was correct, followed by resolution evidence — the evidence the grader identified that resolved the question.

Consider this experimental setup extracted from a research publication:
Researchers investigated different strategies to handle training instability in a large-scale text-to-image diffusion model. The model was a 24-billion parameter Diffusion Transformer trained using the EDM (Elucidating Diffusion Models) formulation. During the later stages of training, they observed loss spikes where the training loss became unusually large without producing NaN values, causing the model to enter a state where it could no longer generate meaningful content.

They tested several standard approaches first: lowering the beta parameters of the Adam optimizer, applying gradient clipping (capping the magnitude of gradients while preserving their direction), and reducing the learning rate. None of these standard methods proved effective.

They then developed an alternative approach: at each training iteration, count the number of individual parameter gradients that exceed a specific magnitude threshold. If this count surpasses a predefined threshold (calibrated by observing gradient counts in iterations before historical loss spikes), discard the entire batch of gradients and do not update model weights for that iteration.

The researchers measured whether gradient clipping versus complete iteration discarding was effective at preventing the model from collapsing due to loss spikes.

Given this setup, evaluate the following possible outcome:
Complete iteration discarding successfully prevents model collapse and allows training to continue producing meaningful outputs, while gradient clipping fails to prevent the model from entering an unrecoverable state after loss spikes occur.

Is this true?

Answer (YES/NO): YES